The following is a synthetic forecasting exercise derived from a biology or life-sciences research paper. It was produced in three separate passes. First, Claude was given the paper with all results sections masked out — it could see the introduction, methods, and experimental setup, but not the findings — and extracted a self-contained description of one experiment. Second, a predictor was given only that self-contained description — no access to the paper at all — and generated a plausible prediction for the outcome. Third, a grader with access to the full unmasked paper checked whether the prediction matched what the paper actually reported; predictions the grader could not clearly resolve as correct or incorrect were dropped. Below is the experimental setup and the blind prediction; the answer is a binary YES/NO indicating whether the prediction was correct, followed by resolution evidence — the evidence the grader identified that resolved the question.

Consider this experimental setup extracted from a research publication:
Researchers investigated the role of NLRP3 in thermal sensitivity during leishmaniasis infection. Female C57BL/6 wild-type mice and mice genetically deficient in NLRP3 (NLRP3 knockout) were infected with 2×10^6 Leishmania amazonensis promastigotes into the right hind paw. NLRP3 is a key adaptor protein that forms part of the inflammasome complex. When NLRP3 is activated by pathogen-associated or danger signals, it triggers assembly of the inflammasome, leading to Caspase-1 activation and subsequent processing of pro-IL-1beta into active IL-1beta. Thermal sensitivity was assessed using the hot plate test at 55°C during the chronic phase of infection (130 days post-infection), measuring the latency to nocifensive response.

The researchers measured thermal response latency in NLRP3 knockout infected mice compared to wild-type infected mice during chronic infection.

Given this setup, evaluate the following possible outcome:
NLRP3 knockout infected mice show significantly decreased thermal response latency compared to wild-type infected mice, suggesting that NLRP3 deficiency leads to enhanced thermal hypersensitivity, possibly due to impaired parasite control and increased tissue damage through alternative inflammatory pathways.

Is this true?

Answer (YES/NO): NO